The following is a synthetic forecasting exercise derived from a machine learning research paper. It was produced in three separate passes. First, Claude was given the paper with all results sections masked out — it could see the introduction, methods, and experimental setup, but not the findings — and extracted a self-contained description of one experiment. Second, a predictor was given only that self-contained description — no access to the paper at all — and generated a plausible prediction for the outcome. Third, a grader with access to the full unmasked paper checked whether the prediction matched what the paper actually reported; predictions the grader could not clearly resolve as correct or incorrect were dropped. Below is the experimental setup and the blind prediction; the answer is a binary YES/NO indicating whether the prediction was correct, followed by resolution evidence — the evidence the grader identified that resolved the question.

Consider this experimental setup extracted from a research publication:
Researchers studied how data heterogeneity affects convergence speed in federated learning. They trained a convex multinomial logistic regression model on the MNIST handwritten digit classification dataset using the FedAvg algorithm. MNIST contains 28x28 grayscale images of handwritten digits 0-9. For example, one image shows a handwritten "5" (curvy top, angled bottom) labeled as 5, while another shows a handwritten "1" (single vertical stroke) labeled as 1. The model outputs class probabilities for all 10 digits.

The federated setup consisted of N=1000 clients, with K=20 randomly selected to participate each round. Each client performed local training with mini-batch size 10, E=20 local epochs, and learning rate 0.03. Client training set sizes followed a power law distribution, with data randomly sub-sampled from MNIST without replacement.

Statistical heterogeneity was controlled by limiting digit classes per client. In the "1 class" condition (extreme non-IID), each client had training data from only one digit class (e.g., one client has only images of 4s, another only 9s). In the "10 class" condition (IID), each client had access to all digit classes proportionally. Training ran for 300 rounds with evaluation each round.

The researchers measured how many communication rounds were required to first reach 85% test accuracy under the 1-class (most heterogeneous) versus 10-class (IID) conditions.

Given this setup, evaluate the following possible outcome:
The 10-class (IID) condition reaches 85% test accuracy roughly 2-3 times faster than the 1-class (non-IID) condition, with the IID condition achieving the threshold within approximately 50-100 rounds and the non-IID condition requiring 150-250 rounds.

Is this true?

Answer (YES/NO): NO